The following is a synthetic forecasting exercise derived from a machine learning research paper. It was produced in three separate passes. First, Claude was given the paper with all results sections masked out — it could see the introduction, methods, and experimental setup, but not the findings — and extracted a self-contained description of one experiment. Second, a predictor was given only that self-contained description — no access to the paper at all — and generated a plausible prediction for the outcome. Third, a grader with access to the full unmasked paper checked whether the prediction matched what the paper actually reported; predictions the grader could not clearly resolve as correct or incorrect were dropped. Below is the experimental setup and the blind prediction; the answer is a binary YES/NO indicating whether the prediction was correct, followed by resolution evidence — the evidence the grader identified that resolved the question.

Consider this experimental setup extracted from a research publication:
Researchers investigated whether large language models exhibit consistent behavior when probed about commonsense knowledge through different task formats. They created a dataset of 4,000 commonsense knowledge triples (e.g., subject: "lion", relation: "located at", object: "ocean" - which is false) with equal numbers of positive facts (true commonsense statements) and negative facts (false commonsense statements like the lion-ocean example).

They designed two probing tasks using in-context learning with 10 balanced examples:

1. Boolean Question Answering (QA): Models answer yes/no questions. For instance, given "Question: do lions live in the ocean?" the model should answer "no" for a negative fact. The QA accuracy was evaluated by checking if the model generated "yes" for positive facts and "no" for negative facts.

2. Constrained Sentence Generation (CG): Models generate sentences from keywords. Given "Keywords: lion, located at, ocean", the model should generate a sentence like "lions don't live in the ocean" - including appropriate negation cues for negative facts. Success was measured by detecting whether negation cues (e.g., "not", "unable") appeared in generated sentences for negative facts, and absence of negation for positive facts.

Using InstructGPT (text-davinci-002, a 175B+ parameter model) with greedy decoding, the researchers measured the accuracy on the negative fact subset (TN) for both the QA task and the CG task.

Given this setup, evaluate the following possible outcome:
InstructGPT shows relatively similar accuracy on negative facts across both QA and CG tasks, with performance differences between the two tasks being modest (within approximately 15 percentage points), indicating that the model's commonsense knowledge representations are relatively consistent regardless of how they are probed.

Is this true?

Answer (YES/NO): NO